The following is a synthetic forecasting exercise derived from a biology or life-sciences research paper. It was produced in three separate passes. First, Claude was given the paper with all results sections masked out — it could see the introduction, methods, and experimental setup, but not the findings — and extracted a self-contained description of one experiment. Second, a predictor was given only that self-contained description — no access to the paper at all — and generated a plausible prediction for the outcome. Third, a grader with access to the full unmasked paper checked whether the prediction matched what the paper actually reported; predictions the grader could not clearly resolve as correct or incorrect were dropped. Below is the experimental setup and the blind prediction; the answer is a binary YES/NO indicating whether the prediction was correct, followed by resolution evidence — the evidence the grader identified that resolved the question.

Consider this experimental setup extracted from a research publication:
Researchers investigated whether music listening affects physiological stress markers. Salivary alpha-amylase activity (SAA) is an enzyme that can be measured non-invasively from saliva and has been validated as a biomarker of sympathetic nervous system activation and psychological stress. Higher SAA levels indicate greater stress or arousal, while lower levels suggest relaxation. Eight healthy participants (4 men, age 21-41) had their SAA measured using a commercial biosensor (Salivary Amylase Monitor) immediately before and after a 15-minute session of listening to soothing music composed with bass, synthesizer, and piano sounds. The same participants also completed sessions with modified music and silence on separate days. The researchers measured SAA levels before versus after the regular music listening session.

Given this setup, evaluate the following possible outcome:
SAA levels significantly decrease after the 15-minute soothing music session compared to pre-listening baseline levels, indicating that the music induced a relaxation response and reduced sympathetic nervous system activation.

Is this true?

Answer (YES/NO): NO